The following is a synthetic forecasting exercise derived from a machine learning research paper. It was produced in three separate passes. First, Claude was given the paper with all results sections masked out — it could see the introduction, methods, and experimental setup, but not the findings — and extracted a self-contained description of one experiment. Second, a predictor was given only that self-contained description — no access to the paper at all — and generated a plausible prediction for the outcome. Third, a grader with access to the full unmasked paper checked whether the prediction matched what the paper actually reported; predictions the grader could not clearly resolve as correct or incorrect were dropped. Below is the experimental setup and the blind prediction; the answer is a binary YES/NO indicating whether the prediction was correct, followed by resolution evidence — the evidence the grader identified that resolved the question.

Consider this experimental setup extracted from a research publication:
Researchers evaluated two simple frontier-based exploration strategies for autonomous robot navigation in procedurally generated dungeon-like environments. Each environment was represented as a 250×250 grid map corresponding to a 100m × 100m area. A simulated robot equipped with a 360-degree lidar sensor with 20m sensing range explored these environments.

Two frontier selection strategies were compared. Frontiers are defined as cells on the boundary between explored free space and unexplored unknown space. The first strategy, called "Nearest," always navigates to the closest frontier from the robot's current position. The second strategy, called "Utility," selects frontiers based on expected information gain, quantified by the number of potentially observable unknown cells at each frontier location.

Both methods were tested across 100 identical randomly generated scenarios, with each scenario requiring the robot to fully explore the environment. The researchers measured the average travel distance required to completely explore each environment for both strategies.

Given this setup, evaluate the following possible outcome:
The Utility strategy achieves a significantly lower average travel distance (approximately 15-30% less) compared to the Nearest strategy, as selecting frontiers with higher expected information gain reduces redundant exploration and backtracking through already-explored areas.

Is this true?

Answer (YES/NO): NO